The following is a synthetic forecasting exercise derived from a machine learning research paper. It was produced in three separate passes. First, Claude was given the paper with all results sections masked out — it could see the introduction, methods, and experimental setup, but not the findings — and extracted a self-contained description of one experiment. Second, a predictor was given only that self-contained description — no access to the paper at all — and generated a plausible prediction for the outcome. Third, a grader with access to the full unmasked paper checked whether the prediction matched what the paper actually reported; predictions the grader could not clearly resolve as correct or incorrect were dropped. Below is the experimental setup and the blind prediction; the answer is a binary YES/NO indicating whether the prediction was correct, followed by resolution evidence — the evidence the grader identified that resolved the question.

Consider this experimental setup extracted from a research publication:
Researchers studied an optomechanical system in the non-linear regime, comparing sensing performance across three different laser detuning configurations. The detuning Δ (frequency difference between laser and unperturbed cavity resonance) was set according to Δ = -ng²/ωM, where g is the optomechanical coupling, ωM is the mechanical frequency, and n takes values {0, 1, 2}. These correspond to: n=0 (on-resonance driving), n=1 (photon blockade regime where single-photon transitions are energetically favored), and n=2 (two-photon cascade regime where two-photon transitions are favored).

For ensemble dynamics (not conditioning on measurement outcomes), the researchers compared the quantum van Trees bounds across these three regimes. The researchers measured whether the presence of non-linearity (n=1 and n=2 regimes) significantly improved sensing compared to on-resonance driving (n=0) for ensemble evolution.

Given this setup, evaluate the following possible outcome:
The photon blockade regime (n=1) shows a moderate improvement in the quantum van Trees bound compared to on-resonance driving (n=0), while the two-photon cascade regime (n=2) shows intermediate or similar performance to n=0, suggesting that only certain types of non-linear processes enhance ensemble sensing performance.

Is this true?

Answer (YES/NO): NO